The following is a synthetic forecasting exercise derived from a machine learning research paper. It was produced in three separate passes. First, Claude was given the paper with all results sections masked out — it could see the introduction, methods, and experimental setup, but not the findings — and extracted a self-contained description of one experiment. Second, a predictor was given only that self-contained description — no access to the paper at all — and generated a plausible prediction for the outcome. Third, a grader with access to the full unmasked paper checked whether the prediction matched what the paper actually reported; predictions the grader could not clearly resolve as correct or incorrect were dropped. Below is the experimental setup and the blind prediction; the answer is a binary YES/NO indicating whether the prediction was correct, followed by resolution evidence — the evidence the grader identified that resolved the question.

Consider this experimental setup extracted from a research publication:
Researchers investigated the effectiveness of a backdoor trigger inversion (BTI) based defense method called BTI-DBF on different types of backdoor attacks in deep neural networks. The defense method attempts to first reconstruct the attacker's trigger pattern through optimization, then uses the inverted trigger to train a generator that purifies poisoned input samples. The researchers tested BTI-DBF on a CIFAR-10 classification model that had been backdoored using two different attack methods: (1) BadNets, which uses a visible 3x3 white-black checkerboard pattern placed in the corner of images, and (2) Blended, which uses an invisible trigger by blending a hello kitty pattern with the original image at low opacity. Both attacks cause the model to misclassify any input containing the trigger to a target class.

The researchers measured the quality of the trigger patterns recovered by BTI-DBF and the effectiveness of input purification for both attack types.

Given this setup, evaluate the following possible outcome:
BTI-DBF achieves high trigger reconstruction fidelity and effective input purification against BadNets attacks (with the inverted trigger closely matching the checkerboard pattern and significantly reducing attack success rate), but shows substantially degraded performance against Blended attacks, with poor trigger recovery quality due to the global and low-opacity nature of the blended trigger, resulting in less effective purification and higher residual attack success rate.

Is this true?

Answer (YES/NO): YES